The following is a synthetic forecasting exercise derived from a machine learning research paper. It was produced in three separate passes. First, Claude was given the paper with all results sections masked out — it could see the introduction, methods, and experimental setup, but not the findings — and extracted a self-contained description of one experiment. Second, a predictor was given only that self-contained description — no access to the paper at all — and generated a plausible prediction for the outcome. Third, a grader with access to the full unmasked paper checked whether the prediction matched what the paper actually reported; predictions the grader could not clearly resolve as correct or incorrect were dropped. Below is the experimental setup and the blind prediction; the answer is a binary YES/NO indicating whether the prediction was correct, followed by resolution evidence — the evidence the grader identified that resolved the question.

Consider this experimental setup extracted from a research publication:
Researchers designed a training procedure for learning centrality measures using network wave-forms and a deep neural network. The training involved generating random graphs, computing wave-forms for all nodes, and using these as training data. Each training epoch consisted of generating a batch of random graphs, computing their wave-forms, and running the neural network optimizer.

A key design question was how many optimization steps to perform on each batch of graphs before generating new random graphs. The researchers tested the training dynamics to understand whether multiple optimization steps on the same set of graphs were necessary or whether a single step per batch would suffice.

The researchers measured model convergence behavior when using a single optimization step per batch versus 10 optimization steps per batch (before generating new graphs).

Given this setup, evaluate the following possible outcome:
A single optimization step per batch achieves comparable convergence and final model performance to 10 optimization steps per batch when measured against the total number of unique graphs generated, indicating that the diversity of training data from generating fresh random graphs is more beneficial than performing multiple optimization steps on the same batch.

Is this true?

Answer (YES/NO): NO